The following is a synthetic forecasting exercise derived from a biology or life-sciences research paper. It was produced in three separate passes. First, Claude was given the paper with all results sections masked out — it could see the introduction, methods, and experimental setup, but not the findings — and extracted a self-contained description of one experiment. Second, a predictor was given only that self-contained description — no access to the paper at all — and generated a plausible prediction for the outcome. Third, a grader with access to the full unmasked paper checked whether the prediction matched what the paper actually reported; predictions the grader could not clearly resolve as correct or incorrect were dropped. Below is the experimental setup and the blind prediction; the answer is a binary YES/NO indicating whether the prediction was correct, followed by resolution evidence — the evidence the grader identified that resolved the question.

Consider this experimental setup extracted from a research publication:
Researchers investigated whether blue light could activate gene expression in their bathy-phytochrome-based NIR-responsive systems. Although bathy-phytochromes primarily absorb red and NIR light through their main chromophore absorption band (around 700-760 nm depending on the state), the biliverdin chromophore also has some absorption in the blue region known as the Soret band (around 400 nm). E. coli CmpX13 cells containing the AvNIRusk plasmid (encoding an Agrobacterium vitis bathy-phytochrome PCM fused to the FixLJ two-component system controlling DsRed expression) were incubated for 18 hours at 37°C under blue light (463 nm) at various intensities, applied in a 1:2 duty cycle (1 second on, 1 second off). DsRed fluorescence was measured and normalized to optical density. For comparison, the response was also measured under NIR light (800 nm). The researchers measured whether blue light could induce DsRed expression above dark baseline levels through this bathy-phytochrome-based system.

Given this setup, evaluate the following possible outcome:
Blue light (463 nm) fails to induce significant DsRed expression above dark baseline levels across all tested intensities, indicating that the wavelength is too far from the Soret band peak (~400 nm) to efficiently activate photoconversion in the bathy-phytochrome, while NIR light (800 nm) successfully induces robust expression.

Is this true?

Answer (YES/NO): NO